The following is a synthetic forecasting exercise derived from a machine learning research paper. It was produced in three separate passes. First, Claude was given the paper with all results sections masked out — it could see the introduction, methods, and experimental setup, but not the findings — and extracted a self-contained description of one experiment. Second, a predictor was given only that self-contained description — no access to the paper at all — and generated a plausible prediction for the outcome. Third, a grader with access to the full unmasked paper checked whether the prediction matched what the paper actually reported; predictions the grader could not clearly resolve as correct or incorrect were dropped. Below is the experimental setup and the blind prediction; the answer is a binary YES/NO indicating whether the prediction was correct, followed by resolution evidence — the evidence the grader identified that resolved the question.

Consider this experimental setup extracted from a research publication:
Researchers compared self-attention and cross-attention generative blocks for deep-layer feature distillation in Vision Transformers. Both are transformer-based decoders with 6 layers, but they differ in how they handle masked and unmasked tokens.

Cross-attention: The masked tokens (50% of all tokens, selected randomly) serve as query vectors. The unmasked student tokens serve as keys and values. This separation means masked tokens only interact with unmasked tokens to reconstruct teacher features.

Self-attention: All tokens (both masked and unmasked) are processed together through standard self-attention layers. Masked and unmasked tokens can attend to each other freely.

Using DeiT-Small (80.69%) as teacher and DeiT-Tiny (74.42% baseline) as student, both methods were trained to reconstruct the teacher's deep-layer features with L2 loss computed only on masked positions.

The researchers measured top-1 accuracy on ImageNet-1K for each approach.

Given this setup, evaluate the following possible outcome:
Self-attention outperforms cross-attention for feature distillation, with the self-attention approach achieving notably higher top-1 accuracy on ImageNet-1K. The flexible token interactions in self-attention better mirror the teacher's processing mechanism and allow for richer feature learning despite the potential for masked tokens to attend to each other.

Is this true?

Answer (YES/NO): YES